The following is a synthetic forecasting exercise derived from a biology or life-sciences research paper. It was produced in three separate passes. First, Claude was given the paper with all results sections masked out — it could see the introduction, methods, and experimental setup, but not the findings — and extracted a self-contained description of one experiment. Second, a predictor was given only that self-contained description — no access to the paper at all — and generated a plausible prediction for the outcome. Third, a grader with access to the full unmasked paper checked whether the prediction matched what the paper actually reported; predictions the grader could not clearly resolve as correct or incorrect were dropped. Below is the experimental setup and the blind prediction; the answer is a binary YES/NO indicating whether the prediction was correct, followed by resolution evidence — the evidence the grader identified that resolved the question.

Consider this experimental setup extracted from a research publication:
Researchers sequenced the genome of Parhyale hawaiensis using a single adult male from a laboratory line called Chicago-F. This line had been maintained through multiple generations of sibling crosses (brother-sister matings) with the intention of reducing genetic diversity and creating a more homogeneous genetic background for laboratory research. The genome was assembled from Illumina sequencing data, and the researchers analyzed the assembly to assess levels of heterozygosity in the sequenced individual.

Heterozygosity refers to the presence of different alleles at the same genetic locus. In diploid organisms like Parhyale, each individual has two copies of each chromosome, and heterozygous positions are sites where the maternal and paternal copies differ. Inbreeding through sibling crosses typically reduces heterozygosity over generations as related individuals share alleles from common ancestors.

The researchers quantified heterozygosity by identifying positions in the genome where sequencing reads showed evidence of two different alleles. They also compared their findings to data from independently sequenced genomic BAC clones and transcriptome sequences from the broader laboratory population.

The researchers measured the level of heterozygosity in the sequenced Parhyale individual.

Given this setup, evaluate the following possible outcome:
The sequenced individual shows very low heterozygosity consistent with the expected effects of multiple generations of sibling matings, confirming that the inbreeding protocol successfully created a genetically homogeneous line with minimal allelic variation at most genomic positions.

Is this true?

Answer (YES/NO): NO